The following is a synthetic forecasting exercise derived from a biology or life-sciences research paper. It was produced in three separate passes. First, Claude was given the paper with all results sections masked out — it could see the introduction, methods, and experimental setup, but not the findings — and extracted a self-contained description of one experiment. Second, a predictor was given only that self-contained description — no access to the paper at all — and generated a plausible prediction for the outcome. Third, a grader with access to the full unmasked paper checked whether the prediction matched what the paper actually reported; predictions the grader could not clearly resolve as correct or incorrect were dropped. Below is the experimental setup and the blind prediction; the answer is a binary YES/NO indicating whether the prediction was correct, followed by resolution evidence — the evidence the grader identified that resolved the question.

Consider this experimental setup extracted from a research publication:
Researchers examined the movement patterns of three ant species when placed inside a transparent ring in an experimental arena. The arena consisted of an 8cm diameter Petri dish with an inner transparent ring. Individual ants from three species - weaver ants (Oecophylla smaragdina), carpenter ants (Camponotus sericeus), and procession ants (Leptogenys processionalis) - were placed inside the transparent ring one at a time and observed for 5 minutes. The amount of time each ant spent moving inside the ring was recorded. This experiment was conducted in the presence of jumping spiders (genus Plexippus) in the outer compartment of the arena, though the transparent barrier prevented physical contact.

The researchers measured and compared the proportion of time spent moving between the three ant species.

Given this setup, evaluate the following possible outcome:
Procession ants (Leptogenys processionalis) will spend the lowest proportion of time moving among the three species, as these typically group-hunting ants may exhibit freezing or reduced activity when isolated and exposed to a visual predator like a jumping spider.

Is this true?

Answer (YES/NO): NO